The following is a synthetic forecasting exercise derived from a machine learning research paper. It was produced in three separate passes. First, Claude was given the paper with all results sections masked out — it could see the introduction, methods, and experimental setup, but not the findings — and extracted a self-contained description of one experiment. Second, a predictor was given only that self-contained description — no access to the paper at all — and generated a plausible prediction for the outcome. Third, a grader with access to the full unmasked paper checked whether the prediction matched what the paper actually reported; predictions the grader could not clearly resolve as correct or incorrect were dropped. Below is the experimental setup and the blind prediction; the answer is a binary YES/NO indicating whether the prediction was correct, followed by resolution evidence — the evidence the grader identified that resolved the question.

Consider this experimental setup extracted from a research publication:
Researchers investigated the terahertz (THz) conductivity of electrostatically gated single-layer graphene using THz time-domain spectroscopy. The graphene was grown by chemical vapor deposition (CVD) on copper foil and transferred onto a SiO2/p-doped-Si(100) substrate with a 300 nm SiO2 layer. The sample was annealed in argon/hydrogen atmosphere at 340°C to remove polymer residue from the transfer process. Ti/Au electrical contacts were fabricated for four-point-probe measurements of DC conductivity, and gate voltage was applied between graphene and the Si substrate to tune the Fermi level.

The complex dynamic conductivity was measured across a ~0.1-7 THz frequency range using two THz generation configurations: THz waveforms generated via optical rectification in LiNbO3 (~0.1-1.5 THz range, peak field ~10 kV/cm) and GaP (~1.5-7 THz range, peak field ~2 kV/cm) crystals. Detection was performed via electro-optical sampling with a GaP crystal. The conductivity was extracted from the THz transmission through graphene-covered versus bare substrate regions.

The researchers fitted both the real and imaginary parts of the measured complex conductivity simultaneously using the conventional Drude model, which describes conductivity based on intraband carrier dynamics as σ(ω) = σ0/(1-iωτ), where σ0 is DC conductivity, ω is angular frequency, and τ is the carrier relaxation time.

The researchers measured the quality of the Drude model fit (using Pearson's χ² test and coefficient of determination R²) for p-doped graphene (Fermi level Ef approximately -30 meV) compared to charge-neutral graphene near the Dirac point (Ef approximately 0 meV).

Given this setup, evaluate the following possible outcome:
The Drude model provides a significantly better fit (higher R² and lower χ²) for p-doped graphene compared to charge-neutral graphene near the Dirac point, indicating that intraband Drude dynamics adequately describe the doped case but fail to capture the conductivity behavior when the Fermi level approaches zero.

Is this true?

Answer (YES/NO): YES